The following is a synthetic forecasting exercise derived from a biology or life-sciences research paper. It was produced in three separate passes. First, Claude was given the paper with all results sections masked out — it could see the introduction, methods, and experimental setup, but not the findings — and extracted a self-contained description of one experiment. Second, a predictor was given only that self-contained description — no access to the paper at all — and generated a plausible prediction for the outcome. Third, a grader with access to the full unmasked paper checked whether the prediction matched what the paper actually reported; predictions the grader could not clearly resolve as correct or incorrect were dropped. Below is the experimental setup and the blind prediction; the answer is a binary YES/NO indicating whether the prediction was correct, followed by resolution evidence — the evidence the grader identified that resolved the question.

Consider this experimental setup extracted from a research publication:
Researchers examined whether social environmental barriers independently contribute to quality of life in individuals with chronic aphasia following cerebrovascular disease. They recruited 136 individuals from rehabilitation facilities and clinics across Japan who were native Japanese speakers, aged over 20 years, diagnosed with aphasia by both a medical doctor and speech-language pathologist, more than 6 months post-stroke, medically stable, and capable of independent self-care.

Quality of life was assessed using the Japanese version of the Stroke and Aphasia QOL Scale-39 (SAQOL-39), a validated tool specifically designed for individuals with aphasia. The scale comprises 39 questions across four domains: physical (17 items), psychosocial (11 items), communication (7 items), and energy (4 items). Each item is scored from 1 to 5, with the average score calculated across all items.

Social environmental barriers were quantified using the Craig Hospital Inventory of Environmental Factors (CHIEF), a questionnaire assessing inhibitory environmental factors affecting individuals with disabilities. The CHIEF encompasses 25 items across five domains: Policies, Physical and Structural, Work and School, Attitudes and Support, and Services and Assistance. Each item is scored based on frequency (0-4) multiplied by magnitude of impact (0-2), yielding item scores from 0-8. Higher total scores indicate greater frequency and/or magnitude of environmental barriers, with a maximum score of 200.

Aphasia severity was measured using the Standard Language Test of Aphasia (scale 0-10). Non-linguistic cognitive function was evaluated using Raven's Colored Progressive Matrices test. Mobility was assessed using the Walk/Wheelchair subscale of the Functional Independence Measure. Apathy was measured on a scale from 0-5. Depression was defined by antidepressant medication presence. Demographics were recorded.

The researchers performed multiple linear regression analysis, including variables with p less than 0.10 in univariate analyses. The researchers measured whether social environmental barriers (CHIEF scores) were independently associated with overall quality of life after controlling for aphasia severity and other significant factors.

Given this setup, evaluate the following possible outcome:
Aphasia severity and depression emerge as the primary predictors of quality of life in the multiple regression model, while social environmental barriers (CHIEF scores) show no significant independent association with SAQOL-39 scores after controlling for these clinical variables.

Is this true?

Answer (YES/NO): NO